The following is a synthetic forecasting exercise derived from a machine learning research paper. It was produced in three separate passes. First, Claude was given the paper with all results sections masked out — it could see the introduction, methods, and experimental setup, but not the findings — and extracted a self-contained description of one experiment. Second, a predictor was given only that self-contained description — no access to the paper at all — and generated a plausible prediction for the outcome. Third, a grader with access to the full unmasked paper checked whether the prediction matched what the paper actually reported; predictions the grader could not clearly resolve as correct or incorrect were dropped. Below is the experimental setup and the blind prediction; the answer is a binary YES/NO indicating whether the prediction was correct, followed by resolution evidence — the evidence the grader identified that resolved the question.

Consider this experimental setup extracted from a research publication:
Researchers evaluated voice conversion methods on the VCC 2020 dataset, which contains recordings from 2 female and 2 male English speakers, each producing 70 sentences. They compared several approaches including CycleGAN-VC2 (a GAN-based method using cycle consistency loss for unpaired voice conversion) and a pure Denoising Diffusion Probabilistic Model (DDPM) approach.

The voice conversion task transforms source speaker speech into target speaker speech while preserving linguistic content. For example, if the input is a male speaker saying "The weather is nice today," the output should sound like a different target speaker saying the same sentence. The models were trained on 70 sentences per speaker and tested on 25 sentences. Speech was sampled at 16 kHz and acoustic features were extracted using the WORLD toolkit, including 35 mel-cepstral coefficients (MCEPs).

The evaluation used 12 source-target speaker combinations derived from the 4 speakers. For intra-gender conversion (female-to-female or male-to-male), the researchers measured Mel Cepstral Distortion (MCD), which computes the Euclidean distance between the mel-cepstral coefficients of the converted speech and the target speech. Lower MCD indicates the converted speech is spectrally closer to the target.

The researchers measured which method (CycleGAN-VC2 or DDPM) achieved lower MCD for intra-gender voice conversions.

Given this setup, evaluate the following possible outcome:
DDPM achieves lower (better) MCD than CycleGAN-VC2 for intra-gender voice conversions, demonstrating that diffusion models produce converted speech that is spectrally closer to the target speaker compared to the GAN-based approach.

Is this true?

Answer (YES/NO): YES